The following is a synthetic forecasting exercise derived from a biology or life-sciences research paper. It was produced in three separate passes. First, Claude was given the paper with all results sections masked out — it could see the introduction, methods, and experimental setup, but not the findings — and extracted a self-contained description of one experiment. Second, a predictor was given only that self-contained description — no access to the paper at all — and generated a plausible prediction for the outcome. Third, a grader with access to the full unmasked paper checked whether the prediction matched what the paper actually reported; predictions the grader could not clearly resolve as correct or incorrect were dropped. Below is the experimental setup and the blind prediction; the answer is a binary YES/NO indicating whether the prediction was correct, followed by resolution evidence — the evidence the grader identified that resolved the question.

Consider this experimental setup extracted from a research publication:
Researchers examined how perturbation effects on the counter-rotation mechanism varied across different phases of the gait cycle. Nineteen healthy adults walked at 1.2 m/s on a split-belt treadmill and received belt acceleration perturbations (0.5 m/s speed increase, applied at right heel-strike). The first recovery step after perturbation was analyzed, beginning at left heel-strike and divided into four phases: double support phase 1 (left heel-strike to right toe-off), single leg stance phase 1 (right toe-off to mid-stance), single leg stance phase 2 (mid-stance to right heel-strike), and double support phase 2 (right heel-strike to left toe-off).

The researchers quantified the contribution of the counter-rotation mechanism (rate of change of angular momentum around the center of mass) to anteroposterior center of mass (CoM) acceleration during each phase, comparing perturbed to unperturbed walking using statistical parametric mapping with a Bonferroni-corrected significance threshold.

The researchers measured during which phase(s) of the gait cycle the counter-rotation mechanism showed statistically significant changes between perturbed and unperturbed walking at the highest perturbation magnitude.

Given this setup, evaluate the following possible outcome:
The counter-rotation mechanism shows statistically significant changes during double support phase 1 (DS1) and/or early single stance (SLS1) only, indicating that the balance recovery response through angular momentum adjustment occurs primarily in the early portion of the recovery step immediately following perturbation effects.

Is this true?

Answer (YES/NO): NO